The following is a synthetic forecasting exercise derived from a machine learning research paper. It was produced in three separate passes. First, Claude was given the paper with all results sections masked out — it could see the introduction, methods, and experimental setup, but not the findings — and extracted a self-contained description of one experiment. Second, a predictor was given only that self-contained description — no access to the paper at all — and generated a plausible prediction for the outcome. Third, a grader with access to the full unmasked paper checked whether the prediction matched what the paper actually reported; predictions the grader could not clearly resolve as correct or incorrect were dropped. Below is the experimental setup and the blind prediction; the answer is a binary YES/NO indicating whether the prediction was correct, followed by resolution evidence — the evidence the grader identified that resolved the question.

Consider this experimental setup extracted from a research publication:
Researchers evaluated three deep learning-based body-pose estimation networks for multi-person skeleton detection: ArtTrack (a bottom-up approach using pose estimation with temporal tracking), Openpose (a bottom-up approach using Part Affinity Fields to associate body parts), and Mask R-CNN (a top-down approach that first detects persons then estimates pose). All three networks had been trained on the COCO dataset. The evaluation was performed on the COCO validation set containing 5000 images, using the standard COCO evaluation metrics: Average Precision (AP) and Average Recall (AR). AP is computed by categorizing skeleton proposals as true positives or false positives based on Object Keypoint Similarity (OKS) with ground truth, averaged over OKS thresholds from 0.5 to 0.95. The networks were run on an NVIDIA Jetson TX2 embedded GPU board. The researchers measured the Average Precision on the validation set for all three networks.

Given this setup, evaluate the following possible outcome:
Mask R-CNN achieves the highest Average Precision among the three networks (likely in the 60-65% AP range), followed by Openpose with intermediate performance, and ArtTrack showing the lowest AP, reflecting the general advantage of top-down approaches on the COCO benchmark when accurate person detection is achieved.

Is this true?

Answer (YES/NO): YES